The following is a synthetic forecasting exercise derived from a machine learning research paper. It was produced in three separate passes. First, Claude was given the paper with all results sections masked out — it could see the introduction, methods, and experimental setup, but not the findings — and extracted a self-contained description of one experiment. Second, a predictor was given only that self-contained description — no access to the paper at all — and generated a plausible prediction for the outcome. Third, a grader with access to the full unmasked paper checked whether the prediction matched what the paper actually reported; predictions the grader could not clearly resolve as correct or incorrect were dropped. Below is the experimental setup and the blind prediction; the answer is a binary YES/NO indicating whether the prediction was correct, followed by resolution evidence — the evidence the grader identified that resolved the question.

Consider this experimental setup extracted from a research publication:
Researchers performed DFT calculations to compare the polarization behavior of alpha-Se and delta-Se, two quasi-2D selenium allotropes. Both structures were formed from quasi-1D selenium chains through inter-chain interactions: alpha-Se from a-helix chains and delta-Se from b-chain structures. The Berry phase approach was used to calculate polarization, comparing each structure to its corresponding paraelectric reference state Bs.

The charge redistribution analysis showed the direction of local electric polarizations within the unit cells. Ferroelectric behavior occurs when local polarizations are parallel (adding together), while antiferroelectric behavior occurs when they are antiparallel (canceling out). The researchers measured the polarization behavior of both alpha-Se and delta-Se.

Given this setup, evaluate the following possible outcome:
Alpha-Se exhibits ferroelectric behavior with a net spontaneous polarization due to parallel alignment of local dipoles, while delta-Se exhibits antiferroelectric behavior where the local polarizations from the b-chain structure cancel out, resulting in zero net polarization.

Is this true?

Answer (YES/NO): NO